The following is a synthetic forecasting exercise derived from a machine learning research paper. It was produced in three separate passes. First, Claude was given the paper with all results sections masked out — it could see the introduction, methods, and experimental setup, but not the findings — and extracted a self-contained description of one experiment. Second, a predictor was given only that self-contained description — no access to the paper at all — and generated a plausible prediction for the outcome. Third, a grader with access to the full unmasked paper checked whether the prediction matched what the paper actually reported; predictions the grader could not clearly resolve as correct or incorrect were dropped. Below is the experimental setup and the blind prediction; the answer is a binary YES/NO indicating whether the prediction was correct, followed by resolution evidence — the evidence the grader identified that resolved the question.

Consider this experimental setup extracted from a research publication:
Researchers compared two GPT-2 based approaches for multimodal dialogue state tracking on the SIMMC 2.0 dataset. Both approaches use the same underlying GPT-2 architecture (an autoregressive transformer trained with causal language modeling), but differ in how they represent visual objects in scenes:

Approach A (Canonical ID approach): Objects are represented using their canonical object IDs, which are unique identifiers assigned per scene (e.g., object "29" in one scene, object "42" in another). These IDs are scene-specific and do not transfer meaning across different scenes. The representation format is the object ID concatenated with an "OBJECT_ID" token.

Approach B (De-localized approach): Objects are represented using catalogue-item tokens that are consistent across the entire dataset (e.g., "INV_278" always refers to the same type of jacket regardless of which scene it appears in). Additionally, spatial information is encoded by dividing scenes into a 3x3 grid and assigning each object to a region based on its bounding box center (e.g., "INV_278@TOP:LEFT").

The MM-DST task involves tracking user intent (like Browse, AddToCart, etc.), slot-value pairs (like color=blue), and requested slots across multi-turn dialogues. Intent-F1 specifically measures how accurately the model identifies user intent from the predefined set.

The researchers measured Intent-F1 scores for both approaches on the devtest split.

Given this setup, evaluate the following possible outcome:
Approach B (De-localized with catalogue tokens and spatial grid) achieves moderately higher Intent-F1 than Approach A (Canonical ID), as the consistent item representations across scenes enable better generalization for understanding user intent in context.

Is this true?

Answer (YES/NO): NO